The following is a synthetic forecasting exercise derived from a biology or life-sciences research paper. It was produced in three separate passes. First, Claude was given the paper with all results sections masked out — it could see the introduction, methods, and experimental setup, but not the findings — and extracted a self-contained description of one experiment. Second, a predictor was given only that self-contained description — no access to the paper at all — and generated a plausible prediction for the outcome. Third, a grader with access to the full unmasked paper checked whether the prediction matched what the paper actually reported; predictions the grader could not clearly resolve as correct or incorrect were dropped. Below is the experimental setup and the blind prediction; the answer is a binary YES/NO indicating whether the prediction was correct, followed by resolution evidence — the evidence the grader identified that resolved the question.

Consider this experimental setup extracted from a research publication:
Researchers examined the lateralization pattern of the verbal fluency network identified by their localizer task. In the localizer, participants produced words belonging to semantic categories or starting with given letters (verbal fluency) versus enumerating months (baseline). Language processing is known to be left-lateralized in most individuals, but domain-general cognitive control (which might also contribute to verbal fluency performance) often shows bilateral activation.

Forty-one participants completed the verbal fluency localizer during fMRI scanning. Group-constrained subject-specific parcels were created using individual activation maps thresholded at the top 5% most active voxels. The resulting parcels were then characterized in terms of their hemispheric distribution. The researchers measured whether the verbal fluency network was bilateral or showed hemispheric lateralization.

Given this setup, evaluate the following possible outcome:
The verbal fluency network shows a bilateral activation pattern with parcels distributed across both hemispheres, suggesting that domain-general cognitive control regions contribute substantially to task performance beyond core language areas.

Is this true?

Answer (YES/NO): NO